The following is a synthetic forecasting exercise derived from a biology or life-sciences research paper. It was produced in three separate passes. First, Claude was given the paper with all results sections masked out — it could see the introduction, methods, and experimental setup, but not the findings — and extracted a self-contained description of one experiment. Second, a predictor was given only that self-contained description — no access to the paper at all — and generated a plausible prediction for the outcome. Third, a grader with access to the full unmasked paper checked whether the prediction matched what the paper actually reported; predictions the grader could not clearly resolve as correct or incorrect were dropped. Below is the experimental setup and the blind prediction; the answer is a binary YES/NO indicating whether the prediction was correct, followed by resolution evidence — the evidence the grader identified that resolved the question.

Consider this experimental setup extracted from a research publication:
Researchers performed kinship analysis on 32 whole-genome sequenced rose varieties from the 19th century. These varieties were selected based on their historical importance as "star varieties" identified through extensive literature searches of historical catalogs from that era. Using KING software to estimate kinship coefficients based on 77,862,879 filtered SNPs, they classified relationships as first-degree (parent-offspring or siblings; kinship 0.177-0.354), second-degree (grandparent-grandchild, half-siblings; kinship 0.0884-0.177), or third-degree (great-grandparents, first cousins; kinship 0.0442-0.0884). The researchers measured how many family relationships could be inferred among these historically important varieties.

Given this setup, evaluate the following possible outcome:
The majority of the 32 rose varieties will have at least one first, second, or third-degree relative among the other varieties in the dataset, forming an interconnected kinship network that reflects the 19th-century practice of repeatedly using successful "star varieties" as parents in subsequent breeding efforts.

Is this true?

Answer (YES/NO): YES